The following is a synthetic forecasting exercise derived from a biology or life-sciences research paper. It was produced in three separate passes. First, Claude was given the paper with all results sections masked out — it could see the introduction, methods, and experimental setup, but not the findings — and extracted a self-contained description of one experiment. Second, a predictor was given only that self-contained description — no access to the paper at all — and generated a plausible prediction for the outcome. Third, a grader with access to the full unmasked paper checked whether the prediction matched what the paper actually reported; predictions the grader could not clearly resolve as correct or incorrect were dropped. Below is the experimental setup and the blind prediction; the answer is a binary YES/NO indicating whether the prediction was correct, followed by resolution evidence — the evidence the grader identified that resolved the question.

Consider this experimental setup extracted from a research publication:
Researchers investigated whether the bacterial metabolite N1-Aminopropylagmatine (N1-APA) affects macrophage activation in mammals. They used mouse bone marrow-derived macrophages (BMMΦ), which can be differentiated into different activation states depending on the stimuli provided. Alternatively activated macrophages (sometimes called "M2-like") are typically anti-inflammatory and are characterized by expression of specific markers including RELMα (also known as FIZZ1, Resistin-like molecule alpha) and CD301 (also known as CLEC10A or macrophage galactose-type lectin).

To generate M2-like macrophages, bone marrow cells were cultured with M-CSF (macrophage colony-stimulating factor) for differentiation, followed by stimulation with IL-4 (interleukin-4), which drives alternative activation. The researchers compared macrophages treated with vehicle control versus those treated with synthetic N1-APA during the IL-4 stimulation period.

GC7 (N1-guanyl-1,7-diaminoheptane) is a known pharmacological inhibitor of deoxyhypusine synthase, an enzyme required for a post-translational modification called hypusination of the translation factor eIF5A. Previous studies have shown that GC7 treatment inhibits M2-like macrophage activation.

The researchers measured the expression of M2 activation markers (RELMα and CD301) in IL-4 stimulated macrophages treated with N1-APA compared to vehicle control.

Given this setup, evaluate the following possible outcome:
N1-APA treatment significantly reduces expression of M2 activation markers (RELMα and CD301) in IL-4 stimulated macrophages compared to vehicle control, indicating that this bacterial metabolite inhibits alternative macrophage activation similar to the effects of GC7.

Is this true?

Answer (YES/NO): YES